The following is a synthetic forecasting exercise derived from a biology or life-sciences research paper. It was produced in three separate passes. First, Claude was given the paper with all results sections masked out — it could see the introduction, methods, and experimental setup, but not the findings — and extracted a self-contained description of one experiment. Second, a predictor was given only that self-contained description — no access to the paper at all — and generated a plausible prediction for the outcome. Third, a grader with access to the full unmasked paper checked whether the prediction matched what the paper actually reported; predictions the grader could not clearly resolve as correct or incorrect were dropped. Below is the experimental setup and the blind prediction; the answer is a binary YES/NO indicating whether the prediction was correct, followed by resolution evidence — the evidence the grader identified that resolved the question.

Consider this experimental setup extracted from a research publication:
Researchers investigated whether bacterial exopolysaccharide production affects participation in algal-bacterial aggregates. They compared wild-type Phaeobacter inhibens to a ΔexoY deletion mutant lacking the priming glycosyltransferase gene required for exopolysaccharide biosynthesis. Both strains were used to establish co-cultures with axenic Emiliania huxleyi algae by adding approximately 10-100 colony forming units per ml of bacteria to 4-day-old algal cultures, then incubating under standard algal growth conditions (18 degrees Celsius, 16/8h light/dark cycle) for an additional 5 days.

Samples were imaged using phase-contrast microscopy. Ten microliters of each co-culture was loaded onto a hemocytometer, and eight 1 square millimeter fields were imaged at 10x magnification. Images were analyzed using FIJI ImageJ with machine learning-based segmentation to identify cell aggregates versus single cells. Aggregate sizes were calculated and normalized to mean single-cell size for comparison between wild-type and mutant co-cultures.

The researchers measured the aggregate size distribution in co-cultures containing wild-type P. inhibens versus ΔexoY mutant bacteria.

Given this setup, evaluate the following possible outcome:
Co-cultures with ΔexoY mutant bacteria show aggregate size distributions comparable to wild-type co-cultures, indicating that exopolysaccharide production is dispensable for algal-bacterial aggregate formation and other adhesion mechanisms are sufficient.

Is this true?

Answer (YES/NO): NO